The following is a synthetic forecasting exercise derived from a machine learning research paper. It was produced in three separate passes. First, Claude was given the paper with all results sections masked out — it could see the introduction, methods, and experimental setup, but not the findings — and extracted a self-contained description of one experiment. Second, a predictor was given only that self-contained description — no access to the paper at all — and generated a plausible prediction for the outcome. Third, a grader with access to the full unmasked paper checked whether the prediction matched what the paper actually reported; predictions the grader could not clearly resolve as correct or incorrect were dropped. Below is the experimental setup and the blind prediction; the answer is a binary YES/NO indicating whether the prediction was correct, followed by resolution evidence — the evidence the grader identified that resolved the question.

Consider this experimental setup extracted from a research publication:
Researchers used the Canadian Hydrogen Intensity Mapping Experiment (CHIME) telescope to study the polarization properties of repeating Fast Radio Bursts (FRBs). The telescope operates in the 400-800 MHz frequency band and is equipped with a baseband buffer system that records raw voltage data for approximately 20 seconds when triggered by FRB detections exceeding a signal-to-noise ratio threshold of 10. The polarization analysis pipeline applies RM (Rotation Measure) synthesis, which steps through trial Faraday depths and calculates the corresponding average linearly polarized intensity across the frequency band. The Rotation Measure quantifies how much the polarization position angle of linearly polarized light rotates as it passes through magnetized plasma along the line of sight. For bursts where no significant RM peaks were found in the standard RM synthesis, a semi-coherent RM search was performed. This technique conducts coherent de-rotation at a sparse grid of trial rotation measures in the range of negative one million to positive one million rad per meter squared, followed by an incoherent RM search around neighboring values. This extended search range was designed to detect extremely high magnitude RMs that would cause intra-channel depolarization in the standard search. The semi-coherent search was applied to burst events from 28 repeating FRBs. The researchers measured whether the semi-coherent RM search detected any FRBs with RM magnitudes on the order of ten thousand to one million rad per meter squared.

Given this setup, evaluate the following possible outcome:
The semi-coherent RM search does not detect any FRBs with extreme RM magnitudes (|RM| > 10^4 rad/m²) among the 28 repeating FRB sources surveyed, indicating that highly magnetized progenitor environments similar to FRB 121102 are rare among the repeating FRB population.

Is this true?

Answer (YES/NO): NO